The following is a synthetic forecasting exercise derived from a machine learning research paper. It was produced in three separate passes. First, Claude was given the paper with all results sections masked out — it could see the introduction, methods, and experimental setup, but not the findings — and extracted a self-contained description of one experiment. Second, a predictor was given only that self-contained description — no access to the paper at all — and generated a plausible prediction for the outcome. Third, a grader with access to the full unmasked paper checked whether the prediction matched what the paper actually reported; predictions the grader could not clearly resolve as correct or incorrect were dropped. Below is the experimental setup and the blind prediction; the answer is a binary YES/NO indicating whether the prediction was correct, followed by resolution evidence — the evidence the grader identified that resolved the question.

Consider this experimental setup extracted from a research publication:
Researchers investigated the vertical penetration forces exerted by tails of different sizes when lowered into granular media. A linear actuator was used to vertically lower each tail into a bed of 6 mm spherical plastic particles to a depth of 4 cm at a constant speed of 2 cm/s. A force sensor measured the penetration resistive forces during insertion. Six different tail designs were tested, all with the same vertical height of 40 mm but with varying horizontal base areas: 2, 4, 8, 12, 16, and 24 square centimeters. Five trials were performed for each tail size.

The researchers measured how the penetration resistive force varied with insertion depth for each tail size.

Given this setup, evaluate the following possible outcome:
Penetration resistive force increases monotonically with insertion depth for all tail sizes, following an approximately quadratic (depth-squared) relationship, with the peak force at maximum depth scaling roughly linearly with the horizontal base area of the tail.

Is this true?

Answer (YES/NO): NO